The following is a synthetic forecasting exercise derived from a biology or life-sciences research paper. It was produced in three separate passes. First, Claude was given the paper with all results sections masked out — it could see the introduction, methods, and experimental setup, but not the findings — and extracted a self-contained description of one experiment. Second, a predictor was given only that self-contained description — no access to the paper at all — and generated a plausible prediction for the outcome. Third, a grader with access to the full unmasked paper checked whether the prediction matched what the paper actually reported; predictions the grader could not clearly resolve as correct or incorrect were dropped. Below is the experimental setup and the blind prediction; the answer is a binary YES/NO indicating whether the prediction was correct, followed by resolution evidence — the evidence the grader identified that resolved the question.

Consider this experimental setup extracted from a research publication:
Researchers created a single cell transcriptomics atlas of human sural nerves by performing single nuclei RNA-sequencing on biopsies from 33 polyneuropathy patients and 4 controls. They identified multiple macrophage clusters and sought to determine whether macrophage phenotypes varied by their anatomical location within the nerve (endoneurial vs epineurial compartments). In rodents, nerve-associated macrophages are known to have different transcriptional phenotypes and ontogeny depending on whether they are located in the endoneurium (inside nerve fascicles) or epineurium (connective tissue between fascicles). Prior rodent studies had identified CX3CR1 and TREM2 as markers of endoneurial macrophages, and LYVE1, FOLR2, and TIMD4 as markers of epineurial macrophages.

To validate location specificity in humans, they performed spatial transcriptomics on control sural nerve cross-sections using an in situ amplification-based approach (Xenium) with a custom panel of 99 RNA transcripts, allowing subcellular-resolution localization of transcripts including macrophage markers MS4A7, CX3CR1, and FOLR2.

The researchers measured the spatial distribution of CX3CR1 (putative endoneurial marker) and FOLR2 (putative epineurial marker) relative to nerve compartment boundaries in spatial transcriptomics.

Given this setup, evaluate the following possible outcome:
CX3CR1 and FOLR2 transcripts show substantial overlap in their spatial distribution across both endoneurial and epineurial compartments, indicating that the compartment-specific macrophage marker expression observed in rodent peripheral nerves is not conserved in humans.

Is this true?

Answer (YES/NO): NO